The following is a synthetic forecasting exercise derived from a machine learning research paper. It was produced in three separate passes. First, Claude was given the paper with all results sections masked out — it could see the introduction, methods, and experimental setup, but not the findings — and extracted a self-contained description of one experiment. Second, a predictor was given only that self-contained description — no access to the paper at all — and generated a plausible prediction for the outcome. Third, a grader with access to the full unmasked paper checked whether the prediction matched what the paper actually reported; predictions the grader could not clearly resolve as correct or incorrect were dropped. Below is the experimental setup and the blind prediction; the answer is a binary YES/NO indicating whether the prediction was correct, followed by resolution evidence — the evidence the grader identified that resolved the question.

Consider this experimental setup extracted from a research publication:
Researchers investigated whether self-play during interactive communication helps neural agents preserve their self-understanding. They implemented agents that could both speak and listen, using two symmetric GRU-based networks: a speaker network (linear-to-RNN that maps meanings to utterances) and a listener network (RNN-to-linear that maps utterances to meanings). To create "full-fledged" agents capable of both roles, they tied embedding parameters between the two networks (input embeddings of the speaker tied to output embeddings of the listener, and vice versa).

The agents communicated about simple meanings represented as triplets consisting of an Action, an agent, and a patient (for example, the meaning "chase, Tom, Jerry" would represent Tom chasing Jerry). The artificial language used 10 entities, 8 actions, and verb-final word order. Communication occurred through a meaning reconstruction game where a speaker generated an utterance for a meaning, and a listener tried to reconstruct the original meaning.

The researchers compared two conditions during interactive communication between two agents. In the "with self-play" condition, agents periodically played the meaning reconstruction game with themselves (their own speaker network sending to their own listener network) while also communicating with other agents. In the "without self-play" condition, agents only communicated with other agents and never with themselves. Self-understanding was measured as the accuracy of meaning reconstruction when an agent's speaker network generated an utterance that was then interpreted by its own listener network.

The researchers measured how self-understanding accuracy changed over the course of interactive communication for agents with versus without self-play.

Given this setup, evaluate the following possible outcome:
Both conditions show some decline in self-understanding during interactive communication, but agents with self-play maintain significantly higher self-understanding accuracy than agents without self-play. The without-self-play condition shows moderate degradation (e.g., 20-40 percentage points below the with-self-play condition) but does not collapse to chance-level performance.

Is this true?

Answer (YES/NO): NO